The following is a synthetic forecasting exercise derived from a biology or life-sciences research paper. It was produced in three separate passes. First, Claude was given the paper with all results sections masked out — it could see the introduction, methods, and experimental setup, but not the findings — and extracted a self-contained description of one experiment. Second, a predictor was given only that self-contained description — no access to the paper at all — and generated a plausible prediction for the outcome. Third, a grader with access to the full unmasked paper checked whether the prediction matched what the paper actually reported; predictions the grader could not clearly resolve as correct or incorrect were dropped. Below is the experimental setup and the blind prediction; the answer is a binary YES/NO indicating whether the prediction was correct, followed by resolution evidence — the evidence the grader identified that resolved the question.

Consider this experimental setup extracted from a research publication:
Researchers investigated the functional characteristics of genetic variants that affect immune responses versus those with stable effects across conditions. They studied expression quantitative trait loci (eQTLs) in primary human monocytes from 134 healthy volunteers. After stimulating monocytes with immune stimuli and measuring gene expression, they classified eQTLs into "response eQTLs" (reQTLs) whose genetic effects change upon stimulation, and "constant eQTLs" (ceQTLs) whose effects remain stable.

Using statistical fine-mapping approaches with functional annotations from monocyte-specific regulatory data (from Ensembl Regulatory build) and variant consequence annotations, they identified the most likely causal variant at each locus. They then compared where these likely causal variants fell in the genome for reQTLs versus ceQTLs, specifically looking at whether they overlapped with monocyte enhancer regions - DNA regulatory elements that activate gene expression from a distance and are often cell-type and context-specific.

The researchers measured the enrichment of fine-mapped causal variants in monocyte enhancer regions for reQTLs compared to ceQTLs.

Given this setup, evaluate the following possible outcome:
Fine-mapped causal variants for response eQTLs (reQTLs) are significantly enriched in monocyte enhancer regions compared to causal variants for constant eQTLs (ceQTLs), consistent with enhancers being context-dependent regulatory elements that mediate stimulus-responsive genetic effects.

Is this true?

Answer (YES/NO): YES